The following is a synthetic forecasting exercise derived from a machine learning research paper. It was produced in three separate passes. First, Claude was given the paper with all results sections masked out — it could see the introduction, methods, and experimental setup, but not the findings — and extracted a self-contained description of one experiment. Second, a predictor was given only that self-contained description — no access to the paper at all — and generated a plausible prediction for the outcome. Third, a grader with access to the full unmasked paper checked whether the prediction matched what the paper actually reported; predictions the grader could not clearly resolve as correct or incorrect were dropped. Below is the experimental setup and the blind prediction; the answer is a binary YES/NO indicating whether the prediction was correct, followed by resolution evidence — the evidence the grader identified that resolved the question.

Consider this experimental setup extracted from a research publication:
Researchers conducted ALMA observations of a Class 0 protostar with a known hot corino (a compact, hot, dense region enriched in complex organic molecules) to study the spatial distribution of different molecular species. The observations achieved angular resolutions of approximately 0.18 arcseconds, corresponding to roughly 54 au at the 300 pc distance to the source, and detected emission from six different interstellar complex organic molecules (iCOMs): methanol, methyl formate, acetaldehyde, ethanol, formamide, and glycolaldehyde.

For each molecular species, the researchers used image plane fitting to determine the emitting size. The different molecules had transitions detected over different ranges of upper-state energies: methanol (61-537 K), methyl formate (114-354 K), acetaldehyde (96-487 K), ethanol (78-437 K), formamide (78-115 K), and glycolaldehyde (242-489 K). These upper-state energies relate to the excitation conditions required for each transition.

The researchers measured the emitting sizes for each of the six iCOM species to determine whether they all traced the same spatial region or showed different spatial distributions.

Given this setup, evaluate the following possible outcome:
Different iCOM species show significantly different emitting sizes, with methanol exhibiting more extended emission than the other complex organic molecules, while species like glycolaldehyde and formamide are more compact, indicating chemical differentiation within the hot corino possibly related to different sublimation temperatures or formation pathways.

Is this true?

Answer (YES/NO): YES